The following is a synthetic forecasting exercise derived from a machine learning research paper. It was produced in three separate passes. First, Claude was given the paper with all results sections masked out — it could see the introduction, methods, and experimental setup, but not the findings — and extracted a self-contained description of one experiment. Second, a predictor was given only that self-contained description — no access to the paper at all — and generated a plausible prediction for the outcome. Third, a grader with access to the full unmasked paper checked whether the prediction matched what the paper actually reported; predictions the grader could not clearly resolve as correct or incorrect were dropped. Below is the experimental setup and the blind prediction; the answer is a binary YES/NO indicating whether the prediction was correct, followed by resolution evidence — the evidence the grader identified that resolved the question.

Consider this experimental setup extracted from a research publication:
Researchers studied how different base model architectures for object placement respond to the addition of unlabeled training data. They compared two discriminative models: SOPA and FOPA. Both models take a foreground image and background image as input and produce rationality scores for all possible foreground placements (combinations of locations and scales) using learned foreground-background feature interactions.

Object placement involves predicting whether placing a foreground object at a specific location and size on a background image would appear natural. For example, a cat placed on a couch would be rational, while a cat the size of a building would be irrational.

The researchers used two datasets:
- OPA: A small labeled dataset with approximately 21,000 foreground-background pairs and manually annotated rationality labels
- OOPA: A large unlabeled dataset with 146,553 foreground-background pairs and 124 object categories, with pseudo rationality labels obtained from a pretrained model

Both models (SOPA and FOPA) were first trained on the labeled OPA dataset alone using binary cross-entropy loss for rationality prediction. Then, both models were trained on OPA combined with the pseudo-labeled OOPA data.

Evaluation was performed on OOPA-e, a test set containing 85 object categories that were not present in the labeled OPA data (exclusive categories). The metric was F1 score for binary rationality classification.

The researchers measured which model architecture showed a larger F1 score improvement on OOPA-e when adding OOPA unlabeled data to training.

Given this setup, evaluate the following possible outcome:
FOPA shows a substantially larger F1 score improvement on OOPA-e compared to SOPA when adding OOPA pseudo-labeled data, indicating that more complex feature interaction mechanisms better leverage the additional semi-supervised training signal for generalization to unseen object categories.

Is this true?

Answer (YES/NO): NO